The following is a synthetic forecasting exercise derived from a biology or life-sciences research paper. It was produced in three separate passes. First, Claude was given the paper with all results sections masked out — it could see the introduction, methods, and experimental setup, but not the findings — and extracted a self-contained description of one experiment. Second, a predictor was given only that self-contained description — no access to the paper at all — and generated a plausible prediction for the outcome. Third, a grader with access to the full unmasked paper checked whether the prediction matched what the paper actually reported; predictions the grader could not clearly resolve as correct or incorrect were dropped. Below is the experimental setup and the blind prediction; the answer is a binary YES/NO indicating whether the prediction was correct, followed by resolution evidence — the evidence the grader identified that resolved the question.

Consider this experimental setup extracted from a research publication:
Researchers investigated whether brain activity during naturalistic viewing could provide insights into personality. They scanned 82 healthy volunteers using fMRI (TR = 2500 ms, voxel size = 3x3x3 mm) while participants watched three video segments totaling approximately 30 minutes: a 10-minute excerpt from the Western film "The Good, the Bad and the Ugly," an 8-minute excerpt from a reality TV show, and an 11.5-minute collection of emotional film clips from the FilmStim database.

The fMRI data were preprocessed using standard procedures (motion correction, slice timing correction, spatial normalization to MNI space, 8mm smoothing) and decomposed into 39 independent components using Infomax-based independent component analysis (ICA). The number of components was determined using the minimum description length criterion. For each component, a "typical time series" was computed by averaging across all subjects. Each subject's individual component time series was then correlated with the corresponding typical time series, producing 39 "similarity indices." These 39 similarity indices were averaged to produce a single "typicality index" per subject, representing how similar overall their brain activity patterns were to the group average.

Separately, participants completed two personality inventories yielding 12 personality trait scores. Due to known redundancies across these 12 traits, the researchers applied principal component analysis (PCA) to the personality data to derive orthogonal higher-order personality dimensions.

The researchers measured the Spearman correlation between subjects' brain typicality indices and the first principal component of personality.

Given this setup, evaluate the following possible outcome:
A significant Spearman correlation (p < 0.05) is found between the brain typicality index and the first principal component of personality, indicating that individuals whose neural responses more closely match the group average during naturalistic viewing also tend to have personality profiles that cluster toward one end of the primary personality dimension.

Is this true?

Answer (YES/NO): YES